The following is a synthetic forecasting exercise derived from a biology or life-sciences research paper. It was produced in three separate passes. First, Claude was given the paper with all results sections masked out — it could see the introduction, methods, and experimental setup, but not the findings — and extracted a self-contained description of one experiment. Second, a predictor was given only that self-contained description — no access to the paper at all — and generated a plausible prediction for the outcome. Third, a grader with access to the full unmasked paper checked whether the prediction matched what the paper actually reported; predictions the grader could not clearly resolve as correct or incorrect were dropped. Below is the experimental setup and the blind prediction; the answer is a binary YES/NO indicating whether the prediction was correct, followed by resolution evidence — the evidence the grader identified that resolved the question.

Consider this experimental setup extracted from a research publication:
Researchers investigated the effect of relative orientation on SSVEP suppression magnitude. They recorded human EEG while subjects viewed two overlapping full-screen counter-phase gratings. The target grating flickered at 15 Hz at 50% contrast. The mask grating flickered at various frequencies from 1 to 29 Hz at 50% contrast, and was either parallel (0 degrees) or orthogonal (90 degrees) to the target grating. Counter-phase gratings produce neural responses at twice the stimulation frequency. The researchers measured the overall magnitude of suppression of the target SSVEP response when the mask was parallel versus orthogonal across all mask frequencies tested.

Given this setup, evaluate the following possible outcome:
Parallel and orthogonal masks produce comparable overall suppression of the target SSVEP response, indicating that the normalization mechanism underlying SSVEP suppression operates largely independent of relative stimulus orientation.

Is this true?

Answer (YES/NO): NO